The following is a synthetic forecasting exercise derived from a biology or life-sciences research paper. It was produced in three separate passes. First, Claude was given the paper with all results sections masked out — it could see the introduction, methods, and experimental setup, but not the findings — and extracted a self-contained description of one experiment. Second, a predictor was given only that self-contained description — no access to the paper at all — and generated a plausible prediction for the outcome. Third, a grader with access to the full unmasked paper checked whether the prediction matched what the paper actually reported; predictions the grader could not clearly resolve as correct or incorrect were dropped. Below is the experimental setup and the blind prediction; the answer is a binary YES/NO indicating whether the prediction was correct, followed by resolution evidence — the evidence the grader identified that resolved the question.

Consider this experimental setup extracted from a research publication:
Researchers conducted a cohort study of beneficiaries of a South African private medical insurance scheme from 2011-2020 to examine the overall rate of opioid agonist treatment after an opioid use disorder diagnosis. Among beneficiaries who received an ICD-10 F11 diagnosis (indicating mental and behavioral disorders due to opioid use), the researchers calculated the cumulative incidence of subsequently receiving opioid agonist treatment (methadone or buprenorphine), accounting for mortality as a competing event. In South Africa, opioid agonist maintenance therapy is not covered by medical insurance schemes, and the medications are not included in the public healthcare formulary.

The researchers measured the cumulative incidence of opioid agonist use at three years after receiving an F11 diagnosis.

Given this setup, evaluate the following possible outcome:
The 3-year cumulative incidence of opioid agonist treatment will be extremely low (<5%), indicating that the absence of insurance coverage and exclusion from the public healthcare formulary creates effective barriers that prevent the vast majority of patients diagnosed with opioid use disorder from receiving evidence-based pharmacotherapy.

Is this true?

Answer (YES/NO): NO